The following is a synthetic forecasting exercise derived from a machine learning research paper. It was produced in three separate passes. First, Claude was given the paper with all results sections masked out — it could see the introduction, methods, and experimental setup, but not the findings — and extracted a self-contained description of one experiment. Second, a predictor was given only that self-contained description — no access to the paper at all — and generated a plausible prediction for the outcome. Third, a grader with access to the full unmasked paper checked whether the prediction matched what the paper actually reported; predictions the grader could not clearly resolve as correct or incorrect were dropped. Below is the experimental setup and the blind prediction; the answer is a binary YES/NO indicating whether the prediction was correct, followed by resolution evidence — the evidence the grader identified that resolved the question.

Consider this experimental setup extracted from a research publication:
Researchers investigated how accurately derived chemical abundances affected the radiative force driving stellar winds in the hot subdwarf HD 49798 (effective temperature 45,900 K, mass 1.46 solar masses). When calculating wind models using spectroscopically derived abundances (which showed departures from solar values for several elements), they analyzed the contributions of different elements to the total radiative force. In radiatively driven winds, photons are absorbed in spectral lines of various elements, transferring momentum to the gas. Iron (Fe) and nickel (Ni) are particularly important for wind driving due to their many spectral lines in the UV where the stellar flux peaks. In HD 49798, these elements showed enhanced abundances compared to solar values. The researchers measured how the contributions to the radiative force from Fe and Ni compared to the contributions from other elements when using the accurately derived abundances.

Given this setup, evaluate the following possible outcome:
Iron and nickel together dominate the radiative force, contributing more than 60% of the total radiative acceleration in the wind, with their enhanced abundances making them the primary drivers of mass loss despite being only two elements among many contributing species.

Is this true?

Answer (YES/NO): NO